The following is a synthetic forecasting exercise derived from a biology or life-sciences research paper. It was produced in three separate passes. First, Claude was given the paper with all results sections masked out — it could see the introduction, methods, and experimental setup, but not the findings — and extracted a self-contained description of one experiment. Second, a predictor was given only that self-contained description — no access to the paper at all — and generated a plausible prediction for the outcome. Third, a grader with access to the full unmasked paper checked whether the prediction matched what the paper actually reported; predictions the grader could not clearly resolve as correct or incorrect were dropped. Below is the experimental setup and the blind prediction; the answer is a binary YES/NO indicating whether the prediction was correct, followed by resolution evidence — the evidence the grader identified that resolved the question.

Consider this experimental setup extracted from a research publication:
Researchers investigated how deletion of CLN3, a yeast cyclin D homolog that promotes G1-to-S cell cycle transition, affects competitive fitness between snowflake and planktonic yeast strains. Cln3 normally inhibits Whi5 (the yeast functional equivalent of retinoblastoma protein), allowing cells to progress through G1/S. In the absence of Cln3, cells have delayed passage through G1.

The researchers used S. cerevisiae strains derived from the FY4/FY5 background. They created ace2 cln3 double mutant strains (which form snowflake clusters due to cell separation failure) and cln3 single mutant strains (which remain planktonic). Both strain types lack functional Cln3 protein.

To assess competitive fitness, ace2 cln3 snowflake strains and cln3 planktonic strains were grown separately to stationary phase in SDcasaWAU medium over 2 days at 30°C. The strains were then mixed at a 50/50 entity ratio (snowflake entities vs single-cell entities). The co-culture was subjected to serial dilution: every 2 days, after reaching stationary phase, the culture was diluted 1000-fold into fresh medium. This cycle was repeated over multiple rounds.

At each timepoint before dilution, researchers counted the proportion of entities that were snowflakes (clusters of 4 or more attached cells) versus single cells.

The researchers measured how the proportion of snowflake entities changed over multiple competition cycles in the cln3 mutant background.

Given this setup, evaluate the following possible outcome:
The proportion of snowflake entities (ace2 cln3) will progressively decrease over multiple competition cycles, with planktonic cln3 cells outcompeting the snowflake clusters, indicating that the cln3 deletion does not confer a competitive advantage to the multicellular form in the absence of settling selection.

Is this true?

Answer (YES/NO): NO